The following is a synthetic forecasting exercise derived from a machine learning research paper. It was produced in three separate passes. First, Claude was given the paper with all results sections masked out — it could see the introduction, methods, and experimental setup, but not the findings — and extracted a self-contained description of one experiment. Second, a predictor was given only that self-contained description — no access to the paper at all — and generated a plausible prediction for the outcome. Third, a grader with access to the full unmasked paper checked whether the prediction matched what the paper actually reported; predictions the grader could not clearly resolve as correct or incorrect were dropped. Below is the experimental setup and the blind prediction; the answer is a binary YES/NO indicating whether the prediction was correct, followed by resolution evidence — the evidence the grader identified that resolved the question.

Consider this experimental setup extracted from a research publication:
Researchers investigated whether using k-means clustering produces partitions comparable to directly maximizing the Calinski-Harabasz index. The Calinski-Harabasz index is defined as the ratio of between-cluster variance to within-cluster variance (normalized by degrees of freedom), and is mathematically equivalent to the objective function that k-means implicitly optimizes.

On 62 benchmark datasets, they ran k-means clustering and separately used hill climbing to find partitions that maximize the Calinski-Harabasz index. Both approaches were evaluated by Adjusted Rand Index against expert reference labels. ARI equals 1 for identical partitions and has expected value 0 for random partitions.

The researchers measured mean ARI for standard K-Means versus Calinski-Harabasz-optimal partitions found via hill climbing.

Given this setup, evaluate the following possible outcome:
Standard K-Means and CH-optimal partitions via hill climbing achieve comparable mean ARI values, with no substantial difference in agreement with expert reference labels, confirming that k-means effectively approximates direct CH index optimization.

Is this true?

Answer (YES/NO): YES